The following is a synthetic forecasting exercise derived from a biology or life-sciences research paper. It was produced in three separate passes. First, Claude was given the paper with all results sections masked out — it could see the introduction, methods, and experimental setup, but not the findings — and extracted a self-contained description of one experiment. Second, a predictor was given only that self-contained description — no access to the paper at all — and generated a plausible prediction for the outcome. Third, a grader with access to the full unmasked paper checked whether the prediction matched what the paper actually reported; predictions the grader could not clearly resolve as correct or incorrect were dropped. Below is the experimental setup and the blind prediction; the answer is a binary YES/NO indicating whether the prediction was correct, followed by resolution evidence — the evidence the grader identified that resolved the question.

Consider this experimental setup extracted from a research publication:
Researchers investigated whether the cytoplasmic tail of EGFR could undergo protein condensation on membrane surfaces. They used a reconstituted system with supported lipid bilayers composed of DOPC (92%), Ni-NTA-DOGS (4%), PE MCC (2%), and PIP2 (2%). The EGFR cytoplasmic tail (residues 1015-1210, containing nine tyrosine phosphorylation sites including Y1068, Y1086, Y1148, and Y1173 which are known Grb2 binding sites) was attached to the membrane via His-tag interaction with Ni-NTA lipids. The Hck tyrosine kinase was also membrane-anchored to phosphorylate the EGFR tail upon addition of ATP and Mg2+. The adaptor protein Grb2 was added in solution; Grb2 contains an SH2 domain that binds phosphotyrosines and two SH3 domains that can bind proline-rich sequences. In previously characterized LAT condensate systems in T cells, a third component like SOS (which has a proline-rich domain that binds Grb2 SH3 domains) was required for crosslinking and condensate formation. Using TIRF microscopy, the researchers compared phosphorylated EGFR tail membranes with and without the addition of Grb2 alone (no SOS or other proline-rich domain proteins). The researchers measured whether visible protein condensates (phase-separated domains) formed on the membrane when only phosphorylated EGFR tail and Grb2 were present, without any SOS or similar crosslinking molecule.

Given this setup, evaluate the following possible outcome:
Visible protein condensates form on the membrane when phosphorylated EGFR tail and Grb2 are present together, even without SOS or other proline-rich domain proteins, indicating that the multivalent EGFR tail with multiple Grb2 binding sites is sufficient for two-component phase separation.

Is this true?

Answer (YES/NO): YES